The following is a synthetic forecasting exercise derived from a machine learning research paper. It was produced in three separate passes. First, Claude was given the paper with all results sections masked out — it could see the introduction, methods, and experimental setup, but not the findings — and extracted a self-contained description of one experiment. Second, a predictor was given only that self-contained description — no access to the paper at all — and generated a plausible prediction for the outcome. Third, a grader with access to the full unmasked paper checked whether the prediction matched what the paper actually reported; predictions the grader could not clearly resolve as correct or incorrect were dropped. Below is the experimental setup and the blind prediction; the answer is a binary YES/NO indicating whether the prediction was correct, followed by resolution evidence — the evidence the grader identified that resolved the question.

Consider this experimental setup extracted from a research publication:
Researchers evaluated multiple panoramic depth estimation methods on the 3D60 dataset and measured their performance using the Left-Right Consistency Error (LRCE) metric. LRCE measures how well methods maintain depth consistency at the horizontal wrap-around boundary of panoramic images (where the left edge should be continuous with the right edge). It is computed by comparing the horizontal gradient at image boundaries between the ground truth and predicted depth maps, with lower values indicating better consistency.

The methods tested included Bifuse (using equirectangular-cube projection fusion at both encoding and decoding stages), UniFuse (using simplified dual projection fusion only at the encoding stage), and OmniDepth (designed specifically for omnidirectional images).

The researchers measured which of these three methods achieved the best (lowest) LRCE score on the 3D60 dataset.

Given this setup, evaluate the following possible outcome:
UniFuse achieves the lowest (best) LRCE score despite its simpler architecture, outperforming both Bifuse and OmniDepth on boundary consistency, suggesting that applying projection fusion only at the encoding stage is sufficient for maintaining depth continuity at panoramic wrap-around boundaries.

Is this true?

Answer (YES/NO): YES